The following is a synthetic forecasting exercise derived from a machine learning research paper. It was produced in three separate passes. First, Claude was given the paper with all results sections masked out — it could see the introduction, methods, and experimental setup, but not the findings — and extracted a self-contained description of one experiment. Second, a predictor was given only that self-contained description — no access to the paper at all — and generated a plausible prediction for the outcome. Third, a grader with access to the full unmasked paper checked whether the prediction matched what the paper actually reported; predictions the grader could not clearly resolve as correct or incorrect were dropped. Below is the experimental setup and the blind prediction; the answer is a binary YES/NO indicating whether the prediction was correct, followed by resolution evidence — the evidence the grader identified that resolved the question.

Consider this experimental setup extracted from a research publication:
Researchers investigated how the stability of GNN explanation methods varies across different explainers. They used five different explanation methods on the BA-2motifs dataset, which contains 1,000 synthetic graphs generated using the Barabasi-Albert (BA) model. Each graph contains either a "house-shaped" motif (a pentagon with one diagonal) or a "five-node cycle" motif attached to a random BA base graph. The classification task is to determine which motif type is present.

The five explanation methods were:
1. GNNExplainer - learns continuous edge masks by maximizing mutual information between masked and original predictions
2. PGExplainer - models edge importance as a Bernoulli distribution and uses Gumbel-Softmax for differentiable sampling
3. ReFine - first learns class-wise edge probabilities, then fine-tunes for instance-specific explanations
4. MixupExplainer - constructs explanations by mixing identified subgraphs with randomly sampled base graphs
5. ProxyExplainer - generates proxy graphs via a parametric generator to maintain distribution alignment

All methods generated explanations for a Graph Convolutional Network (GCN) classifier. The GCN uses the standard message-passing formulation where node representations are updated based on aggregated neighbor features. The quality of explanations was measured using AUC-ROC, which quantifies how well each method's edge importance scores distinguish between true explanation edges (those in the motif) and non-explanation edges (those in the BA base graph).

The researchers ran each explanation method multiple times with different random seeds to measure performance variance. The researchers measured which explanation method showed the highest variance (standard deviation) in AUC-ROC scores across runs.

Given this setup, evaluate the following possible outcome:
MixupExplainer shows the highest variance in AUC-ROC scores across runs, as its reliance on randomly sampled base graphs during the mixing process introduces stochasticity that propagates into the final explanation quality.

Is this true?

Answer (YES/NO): NO